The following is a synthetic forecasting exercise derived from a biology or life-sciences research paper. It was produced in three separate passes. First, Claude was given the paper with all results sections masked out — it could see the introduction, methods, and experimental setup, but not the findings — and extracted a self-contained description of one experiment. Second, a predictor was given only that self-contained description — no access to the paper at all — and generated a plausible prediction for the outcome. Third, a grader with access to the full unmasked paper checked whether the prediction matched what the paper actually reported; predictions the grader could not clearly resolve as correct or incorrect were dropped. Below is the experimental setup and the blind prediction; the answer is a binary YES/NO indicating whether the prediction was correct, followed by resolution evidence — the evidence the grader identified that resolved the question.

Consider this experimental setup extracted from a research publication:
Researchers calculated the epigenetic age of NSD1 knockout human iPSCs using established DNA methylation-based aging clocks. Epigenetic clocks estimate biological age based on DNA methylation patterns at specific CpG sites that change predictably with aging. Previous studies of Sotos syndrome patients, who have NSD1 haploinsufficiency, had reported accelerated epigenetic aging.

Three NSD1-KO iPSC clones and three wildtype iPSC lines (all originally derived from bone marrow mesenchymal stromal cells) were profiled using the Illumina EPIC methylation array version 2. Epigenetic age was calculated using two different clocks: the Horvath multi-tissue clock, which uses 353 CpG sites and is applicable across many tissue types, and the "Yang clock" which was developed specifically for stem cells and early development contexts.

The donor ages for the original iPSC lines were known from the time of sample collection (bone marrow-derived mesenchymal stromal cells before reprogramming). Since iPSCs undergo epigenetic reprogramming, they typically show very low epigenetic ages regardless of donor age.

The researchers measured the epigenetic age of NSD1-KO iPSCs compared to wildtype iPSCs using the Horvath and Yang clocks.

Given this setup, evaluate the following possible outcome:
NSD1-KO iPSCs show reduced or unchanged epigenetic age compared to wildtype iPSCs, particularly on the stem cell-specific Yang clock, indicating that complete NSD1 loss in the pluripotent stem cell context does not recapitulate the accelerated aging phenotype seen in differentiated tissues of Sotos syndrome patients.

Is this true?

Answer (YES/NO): NO